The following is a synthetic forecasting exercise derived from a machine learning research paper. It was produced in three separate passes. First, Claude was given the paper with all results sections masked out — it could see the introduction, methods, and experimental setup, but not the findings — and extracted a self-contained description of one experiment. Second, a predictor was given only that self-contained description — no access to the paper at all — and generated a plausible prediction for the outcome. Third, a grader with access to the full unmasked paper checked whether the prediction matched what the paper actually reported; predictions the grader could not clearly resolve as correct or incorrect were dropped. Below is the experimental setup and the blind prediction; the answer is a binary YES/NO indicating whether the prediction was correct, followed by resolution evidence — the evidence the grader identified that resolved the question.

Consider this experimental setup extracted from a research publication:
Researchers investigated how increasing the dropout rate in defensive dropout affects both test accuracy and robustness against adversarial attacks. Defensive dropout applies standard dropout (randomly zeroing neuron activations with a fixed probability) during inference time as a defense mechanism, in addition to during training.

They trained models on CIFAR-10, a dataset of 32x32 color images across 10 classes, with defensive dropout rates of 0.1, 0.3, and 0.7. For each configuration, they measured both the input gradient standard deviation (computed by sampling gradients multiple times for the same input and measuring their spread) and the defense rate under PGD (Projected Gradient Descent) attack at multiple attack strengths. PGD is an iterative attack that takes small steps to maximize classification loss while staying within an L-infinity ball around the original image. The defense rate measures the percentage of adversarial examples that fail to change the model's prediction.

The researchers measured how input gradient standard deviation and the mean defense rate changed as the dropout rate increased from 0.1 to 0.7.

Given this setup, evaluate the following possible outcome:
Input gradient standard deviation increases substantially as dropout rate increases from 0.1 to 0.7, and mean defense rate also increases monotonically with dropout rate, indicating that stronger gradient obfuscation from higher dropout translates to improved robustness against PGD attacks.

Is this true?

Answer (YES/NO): YES